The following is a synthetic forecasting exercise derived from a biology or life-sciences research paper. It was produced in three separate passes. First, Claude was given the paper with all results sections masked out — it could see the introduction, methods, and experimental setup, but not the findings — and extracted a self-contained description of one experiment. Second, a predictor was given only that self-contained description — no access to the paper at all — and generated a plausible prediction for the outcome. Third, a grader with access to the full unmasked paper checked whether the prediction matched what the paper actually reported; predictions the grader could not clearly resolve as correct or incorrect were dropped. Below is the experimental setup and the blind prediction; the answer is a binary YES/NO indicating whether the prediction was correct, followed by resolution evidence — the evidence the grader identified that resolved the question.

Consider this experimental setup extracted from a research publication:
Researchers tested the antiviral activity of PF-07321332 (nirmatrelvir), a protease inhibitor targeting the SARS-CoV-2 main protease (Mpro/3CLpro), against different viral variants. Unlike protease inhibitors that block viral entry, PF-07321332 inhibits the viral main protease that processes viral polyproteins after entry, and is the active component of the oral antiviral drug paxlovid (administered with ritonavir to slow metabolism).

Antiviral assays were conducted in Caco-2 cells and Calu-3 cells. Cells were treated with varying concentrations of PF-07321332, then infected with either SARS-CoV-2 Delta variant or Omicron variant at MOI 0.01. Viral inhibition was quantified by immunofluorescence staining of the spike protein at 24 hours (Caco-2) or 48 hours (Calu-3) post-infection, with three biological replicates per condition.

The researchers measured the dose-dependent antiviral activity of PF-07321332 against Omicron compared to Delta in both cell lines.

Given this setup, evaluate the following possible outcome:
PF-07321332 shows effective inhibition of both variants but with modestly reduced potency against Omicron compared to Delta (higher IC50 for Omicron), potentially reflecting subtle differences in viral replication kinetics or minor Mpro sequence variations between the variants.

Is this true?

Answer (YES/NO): NO